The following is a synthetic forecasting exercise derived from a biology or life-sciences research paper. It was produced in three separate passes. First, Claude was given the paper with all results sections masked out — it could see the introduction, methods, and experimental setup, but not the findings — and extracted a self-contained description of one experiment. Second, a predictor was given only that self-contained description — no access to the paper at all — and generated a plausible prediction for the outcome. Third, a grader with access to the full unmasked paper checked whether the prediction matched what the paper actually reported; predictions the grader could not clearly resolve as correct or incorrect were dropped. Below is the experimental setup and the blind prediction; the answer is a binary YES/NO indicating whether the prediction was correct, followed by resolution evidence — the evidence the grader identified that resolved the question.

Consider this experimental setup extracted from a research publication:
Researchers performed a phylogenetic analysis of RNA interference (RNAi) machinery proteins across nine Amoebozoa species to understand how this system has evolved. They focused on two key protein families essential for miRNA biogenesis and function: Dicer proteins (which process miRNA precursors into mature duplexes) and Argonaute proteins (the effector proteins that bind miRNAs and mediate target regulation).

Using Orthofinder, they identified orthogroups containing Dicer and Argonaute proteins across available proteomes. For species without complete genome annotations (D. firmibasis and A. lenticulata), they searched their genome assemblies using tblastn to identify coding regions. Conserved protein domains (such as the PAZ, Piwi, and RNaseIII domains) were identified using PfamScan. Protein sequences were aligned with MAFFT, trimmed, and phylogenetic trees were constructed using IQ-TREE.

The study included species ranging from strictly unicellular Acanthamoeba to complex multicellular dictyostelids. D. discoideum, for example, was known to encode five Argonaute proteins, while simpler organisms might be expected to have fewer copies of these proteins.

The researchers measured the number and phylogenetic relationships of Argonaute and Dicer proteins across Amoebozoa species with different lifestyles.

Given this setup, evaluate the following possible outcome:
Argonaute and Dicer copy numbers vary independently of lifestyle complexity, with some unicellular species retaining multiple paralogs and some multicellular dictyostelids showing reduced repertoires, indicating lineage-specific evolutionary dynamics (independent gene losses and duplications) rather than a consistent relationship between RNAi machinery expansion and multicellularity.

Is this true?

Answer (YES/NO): NO